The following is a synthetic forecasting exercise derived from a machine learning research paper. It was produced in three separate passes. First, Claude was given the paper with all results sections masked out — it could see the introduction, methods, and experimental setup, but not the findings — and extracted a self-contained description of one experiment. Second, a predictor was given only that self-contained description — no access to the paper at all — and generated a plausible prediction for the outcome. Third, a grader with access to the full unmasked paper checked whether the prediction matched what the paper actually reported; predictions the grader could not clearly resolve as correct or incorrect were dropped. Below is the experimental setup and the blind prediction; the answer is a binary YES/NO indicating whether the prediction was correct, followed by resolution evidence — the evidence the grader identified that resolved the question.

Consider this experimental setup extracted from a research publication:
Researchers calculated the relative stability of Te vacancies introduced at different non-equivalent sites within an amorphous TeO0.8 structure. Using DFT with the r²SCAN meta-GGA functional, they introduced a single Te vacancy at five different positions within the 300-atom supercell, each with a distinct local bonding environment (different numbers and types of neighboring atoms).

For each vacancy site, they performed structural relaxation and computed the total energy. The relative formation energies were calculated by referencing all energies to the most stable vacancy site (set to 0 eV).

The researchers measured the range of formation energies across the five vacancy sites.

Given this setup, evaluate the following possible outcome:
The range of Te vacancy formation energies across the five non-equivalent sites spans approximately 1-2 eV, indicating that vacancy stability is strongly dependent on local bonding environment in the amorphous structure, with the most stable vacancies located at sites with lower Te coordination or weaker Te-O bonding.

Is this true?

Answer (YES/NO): NO